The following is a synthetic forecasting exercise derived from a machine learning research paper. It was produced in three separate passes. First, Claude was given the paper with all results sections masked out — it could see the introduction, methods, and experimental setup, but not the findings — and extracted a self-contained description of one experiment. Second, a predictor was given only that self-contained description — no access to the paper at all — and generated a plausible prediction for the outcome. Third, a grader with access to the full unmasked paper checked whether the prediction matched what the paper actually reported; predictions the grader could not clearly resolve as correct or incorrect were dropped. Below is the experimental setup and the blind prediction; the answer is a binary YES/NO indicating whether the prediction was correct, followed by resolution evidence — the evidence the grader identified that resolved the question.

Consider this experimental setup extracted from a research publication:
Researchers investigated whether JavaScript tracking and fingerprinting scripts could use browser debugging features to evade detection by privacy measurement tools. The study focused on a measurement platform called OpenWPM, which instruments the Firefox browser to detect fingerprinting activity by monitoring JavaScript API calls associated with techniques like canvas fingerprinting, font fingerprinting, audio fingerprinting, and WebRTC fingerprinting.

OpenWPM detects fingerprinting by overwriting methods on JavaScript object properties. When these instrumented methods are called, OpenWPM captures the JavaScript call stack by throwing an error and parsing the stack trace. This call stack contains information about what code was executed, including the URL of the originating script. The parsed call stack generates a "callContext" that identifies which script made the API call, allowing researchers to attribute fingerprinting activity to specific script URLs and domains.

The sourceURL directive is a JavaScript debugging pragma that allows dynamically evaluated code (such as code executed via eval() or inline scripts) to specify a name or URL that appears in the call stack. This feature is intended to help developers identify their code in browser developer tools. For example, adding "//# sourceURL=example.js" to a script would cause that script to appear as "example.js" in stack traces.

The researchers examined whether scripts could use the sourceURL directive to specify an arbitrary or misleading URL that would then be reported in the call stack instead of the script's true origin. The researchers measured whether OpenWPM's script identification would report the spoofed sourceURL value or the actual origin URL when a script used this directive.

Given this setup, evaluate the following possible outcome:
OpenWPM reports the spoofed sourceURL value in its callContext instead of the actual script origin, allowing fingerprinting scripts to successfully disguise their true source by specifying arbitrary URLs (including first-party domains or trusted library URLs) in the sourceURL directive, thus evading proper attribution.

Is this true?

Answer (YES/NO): YES